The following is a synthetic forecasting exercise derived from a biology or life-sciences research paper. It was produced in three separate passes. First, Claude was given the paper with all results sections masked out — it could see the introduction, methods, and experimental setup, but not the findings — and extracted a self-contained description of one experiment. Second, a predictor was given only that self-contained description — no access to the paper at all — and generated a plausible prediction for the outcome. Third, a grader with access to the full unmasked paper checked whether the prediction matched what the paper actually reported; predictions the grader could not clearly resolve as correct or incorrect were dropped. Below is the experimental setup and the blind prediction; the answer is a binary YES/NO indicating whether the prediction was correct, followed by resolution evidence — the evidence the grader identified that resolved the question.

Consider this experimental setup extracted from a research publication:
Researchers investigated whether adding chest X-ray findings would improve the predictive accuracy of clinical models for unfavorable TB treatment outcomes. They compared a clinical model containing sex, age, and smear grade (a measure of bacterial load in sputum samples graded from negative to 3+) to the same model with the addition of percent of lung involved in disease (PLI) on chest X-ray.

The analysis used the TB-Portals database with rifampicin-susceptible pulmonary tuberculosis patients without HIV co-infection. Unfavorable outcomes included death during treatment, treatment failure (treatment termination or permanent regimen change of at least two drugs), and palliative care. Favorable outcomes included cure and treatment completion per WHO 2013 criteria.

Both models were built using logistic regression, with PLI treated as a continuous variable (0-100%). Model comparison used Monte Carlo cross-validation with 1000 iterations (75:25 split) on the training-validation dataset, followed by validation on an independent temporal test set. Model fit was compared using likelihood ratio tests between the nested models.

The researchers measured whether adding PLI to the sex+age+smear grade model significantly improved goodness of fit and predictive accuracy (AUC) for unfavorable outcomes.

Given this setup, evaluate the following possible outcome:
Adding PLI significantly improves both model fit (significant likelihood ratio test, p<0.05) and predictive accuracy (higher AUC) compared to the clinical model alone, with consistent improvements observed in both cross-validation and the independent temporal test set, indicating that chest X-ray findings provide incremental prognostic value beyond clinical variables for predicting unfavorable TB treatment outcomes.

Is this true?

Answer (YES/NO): NO